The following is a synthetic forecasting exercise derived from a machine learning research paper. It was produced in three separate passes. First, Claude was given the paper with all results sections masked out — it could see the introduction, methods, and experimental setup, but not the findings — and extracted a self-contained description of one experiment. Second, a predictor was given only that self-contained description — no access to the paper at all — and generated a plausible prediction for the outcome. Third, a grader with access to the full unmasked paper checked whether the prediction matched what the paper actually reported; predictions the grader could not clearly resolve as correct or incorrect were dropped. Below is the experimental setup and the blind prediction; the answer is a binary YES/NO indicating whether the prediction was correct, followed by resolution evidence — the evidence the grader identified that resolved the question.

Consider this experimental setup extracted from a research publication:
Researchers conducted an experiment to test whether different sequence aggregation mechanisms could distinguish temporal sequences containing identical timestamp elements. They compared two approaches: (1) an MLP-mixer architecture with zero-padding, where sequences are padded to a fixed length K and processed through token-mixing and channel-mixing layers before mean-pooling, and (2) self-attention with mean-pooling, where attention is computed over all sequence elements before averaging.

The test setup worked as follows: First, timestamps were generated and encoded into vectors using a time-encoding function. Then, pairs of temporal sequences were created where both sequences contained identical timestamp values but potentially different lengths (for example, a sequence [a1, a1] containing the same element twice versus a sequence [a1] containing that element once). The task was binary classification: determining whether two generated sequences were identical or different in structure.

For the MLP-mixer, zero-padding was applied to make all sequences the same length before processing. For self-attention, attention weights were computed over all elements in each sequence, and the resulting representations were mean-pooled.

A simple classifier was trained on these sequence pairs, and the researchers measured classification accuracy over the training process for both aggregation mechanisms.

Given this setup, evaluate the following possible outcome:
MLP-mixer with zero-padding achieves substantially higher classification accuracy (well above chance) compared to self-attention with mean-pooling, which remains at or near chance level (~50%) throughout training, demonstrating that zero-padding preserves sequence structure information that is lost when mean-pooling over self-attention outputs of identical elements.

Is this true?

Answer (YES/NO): YES